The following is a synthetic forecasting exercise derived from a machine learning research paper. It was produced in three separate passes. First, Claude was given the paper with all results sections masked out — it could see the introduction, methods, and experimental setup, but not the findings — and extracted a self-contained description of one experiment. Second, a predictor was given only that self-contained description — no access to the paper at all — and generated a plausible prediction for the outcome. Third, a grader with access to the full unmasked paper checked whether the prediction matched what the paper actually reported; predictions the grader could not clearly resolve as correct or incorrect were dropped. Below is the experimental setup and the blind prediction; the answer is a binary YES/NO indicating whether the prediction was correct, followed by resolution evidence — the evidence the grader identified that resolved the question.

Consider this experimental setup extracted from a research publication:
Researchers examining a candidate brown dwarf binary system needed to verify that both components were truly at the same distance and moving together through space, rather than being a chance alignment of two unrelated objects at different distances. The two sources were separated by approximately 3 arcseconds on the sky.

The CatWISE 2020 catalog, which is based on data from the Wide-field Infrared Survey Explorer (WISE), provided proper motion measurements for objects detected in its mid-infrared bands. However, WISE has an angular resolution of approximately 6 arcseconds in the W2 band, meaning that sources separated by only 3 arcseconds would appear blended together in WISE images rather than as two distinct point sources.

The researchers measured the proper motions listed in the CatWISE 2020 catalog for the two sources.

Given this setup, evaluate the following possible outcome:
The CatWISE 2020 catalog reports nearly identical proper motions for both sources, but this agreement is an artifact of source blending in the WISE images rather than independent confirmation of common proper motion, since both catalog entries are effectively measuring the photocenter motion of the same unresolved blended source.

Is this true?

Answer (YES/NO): NO